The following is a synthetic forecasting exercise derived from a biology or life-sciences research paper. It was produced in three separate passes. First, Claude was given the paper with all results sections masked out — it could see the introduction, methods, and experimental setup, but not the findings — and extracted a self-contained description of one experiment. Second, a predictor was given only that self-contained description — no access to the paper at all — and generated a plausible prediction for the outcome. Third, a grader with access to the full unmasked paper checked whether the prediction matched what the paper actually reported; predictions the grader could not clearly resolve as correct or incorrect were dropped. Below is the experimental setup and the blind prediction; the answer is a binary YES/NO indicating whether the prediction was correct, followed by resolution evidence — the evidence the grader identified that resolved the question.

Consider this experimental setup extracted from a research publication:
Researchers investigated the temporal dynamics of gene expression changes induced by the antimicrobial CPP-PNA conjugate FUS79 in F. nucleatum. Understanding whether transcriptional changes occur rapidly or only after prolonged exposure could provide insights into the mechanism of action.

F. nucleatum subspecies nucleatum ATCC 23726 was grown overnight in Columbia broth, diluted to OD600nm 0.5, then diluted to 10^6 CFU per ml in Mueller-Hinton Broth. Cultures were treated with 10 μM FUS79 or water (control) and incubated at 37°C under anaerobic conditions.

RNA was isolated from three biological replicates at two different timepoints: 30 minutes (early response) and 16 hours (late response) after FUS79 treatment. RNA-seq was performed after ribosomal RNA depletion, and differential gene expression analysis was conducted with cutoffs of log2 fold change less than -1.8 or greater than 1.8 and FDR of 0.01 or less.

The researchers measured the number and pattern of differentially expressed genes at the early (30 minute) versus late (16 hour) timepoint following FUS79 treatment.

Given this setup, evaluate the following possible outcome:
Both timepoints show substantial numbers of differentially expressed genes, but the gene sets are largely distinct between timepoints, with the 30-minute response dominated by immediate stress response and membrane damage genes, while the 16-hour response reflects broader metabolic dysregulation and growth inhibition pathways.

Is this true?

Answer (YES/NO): NO